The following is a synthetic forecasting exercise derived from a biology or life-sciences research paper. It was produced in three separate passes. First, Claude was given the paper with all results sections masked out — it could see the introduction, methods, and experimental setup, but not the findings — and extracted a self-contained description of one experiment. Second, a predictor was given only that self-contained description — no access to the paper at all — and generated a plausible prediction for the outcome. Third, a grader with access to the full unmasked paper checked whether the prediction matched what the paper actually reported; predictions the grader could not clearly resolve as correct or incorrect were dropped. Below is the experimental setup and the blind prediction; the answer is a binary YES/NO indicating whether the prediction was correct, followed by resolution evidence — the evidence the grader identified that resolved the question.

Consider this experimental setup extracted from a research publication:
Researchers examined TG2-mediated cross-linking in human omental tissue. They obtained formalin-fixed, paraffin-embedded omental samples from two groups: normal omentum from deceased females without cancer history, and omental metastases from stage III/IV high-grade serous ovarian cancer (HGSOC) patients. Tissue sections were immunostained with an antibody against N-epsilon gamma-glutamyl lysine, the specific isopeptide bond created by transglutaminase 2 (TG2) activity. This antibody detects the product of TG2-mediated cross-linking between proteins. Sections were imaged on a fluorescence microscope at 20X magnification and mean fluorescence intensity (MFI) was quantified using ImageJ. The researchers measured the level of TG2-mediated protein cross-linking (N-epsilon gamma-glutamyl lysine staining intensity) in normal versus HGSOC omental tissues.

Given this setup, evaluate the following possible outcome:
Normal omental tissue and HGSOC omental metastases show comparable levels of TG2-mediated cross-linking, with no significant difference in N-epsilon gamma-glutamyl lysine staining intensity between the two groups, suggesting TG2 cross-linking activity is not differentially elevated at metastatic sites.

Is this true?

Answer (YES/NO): NO